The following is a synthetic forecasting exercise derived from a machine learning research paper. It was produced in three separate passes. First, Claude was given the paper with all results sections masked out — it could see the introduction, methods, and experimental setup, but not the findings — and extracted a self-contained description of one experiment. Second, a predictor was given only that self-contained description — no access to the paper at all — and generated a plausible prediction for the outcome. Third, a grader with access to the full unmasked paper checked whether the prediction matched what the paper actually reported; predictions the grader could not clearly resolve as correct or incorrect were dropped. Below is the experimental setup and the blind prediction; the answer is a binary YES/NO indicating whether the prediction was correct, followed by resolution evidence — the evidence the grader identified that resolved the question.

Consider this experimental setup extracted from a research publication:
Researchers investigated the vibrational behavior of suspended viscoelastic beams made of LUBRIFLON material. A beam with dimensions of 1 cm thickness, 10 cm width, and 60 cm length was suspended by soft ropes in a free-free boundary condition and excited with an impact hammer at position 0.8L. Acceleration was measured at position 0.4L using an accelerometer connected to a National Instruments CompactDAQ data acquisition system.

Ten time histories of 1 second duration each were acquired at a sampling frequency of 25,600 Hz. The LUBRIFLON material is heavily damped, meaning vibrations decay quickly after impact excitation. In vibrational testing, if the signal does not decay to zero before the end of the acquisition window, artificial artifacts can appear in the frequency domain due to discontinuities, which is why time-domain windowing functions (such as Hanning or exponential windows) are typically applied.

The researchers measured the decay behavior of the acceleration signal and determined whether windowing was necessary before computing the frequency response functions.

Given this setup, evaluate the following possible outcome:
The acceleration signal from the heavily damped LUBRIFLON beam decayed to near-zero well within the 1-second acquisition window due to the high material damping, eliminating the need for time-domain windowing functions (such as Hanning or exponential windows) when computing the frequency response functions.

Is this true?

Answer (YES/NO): YES